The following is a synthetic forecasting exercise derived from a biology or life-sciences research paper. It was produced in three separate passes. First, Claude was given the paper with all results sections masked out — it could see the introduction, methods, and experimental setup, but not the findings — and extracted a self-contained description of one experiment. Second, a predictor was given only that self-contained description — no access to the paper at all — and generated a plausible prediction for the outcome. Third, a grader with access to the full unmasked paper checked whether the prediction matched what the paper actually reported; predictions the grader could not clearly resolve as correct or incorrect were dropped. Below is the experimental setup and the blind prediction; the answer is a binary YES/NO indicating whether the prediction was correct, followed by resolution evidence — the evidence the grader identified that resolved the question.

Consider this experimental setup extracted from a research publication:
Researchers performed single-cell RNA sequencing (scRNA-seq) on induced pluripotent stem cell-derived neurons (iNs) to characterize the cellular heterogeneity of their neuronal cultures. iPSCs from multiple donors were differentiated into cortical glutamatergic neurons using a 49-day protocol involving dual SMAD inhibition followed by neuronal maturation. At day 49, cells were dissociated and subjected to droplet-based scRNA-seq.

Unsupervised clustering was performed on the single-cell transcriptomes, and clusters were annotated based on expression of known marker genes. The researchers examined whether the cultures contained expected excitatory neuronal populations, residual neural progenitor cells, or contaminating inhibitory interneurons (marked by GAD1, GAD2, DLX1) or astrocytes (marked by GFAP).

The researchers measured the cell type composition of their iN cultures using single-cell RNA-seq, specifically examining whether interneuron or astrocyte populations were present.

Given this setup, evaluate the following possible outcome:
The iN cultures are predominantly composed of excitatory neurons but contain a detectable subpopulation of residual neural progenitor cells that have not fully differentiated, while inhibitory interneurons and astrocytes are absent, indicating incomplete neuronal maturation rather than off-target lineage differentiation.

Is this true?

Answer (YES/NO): YES